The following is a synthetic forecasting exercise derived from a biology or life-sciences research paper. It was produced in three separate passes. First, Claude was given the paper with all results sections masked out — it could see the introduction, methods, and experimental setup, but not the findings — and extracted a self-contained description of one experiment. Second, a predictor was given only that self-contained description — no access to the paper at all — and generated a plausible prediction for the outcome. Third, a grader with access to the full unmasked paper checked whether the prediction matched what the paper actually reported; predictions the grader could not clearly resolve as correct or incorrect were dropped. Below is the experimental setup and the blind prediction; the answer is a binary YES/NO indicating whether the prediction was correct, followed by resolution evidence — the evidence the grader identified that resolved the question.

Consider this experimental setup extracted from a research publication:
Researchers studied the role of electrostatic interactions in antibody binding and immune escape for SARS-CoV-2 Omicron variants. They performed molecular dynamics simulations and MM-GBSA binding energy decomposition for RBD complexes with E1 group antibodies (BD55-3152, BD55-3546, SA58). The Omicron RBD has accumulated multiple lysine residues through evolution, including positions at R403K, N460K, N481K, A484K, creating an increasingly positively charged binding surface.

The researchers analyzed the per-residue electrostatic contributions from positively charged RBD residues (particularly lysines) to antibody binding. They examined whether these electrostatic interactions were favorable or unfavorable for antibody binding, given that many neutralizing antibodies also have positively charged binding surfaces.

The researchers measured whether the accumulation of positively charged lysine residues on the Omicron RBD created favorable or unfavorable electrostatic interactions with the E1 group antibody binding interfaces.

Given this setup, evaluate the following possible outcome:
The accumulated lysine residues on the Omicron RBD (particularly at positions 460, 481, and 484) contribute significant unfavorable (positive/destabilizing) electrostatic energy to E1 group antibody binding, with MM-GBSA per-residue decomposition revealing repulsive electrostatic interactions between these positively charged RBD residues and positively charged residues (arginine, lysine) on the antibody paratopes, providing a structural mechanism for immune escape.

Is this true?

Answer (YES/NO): NO